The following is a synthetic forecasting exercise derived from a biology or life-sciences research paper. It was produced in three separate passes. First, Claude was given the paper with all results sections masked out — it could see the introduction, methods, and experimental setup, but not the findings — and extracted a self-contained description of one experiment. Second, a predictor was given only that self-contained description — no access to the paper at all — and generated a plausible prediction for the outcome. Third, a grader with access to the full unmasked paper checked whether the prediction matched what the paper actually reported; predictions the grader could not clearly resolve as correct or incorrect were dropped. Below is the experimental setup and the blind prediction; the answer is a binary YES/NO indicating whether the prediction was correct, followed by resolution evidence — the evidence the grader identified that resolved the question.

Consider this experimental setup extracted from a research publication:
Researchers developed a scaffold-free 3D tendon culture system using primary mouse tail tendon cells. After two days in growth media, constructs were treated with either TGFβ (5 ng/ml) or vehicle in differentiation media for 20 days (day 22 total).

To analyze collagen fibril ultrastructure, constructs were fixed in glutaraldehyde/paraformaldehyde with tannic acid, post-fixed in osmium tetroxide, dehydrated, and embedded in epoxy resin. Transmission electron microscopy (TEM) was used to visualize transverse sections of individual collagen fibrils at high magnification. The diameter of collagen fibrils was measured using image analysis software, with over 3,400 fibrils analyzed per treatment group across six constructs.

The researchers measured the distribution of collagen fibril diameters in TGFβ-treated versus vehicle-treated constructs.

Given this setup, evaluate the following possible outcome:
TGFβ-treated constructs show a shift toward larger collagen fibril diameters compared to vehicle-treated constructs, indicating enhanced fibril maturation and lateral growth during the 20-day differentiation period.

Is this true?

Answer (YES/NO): NO